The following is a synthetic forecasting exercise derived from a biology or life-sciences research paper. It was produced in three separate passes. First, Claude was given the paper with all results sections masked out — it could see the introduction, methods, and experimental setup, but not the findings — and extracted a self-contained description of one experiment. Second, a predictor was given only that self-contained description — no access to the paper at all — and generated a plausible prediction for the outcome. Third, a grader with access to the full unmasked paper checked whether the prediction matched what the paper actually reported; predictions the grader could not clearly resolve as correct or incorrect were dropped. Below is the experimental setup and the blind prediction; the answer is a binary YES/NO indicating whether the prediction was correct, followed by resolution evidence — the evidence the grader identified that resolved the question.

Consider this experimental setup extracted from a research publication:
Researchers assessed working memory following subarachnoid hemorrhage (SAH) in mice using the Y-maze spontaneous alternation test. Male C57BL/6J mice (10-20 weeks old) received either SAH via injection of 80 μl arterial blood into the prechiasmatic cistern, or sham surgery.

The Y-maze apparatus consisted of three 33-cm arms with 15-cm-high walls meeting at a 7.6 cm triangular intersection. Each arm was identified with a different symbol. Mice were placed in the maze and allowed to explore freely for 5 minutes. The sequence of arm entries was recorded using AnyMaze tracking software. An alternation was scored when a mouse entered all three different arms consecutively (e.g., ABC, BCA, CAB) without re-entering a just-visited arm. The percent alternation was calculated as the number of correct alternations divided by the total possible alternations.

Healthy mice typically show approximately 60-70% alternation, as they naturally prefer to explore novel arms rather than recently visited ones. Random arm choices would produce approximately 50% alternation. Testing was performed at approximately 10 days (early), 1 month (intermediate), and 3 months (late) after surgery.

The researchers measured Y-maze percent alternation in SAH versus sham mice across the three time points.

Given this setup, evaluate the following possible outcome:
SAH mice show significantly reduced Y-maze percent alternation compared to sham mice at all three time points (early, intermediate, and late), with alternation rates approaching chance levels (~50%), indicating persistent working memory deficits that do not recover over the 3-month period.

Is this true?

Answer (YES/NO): NO